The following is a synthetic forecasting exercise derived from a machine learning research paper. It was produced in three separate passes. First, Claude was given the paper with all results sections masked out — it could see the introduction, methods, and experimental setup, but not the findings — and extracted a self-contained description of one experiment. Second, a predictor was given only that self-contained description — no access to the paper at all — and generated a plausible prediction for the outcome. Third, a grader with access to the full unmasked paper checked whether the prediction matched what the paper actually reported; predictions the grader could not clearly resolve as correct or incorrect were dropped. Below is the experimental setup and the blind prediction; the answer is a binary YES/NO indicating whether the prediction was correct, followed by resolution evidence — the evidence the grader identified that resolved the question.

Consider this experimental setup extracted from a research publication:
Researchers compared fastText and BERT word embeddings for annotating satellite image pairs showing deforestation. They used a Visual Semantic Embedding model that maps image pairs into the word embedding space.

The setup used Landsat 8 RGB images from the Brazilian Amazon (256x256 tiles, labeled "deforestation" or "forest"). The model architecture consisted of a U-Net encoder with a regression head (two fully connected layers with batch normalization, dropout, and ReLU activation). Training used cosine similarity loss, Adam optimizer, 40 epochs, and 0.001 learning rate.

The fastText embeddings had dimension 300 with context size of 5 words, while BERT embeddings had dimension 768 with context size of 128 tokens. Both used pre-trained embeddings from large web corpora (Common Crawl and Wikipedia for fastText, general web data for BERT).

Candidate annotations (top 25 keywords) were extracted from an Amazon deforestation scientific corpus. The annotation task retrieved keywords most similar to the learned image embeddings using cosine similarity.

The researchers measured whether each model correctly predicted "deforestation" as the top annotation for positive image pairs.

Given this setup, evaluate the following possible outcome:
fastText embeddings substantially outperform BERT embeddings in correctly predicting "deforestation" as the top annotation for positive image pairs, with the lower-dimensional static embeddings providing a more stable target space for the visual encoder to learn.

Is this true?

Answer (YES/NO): NO